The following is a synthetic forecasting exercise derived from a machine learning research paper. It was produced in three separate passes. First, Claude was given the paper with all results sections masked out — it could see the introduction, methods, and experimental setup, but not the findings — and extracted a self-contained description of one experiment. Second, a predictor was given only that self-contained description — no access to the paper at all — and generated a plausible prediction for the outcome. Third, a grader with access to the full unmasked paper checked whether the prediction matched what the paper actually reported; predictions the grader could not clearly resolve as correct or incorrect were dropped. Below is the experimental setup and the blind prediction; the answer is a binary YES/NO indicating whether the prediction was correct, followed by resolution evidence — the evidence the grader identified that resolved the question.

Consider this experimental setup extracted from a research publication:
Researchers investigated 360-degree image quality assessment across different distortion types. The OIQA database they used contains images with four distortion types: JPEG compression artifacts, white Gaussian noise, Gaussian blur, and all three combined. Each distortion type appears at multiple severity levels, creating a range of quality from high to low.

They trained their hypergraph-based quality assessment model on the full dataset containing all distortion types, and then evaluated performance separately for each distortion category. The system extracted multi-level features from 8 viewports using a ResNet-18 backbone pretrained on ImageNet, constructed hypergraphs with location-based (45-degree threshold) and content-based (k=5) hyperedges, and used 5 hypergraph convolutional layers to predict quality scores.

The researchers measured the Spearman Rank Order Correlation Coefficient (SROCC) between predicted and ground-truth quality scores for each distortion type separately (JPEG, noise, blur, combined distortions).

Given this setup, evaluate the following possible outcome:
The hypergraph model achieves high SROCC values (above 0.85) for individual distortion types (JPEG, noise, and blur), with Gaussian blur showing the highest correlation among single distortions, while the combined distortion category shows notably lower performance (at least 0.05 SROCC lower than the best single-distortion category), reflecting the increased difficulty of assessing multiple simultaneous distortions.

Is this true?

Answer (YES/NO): NO